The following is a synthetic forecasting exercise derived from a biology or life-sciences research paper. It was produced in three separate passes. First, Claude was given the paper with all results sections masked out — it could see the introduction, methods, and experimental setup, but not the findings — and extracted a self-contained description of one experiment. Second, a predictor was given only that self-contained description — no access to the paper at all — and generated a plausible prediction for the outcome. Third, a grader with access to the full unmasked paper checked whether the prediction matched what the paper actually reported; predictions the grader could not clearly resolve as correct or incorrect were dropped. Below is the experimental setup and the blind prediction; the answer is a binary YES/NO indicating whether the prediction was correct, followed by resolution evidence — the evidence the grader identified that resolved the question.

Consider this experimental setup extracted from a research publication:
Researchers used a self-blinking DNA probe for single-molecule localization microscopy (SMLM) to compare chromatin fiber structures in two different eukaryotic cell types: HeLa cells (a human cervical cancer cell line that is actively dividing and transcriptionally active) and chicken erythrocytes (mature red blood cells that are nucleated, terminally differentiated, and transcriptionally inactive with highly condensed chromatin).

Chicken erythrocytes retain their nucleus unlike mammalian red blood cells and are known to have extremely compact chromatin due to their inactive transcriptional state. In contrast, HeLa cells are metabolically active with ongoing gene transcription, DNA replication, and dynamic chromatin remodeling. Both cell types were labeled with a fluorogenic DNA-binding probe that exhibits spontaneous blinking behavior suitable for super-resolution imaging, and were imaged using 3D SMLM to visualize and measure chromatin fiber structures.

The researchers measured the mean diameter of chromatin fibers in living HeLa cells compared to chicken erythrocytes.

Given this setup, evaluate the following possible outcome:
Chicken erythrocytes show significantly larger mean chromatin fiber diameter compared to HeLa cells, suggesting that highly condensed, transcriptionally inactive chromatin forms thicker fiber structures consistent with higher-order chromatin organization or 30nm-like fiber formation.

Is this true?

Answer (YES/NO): NO